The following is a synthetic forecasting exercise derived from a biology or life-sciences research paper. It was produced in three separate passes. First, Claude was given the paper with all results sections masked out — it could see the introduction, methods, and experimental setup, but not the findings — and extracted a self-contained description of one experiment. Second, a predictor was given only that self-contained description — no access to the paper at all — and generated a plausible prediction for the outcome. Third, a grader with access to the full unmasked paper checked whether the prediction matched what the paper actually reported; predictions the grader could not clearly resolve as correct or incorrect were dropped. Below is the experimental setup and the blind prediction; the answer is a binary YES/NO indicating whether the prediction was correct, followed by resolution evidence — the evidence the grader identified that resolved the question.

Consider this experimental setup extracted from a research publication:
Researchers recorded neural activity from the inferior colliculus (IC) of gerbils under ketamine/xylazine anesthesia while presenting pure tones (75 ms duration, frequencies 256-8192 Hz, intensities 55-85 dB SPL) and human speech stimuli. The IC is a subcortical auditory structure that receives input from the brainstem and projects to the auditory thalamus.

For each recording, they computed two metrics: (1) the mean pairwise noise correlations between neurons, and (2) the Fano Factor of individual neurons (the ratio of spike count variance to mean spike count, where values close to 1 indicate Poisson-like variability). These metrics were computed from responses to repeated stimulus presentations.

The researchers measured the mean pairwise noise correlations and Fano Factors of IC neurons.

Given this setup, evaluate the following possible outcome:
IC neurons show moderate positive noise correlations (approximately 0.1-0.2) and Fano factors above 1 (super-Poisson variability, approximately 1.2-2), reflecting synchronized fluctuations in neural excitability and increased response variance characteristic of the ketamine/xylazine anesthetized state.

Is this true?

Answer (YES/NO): NO